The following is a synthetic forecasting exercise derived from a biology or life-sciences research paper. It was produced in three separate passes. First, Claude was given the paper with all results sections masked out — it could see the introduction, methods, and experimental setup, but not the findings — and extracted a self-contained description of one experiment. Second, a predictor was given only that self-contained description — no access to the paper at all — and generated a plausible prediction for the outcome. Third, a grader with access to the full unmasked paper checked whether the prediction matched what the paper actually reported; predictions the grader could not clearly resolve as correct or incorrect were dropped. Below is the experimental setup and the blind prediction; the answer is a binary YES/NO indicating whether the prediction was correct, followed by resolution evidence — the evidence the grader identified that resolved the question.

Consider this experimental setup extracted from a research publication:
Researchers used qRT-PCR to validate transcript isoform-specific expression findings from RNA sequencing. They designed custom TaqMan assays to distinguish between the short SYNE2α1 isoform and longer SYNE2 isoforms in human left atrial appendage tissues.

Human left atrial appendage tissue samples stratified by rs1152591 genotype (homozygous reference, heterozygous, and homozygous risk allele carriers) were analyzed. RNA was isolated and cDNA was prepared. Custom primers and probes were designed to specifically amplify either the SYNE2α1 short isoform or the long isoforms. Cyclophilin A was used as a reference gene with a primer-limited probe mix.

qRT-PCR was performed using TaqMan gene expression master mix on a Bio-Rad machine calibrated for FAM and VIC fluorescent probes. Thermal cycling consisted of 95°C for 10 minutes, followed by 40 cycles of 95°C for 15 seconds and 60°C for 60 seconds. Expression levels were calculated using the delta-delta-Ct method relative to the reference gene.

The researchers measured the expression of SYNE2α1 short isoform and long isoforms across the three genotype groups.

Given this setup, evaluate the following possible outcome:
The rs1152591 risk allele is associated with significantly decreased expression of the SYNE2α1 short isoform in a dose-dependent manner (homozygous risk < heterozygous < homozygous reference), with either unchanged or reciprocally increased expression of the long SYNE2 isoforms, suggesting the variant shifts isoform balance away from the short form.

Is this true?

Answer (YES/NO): NO